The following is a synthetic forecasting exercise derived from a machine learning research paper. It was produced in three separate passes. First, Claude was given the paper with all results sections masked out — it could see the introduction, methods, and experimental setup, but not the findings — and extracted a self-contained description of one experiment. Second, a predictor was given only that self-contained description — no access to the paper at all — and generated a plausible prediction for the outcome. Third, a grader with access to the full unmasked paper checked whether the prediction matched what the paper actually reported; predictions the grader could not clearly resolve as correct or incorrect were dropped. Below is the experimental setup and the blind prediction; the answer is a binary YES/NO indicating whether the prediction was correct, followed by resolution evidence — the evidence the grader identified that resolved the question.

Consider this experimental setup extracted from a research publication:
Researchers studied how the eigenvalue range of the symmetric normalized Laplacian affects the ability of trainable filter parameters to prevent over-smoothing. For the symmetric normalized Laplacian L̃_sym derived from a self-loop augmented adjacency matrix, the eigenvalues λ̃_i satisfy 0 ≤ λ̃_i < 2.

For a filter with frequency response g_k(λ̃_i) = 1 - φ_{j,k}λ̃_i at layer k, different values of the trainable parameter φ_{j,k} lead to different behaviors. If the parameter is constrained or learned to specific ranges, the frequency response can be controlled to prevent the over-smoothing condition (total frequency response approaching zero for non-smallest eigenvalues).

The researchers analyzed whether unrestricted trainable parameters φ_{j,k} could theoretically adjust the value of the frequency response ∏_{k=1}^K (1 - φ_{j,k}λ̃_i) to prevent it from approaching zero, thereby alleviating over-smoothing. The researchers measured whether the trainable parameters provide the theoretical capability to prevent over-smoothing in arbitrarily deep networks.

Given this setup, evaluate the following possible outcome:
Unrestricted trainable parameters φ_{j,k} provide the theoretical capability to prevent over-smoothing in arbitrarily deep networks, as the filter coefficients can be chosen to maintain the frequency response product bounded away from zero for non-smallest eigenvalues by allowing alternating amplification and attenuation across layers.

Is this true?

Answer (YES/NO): NO